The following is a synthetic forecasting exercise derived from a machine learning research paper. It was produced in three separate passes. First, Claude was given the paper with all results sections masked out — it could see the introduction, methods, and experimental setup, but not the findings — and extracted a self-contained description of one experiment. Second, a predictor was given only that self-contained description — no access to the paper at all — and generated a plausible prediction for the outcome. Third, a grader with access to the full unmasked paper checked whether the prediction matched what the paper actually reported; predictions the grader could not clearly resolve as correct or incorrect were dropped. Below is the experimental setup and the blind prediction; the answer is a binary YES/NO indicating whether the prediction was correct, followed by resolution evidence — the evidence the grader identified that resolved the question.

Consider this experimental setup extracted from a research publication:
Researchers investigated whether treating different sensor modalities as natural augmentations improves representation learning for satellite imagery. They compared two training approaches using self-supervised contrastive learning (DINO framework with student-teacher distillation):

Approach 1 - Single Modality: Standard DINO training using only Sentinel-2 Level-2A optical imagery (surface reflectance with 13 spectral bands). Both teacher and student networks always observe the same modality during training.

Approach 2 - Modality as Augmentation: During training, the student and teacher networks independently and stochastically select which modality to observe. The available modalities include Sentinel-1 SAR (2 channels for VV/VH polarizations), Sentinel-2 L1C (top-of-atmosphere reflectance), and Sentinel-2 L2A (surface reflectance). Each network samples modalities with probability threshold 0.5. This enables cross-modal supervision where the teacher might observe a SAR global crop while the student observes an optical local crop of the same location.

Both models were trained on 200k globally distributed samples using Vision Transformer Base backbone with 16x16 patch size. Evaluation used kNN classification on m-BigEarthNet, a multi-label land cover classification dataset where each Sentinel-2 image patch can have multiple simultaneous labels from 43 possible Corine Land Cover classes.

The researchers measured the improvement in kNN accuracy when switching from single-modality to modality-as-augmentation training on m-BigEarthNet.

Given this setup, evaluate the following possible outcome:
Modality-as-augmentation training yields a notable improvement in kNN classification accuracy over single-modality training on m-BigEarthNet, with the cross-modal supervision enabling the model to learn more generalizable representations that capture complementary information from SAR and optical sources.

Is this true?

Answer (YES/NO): YES